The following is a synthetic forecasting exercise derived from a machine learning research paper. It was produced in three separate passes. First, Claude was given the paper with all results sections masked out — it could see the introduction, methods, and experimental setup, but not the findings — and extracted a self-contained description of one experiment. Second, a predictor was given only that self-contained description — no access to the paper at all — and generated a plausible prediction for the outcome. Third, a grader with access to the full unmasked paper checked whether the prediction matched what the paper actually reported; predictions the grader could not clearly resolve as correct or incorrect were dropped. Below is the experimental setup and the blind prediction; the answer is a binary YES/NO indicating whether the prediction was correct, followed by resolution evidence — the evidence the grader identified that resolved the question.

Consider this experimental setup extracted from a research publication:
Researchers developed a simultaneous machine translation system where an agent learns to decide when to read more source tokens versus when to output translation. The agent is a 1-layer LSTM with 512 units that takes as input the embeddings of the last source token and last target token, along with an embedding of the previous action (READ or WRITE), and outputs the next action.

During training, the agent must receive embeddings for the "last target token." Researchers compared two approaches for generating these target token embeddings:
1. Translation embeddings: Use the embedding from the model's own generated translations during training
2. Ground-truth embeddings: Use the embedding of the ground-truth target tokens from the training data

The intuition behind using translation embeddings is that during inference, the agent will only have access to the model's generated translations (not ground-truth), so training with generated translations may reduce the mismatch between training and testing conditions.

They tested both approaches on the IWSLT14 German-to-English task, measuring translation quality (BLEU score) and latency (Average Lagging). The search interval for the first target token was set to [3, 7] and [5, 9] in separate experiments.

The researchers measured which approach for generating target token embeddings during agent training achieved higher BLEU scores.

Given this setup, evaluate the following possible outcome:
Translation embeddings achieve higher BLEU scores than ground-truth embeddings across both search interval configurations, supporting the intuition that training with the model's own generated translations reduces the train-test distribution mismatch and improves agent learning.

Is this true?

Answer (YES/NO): YES